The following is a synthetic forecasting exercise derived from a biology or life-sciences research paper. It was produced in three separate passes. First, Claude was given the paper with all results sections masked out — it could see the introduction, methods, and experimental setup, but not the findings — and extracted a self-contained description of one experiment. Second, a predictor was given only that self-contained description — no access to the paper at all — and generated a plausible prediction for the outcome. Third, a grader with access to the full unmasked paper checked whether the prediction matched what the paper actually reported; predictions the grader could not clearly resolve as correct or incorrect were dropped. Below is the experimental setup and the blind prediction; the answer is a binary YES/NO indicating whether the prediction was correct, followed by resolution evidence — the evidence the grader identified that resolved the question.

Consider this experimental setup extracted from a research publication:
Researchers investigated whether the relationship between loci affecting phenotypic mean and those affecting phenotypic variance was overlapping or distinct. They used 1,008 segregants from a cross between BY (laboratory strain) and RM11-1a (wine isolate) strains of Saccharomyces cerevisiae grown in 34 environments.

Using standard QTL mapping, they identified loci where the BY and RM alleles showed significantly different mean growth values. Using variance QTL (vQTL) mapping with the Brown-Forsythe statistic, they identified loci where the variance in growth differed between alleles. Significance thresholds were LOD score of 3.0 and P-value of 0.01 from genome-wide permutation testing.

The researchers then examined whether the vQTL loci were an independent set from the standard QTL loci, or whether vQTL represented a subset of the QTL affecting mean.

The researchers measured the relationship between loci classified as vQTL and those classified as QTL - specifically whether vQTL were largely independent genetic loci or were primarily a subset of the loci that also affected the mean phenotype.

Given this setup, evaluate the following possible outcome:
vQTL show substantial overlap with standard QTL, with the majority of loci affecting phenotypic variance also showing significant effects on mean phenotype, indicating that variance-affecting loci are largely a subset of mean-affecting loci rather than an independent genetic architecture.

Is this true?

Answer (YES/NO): YES